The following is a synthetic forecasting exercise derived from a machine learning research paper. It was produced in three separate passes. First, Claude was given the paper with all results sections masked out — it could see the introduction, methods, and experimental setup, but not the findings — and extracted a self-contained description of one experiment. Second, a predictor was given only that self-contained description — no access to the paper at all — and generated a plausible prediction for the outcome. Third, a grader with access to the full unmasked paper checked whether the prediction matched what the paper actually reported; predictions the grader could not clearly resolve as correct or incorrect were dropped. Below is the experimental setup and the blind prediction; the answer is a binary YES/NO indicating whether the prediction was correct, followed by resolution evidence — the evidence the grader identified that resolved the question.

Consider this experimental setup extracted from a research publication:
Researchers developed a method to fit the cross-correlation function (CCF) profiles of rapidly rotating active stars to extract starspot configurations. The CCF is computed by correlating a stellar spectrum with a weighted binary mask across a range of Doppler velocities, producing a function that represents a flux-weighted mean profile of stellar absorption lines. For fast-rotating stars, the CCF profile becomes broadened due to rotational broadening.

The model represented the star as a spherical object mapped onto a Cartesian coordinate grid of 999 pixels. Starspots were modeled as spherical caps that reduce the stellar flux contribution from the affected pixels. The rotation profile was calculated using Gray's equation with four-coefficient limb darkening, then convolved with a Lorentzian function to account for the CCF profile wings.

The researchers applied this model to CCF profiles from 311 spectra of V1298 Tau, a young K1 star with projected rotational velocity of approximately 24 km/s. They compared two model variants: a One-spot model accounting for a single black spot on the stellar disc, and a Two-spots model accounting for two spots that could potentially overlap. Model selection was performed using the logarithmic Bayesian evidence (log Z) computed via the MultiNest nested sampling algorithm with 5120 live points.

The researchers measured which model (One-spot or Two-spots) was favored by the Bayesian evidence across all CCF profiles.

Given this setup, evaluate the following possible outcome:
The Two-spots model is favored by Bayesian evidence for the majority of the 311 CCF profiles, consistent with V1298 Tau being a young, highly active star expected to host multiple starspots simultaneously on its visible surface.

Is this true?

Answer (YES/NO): YES